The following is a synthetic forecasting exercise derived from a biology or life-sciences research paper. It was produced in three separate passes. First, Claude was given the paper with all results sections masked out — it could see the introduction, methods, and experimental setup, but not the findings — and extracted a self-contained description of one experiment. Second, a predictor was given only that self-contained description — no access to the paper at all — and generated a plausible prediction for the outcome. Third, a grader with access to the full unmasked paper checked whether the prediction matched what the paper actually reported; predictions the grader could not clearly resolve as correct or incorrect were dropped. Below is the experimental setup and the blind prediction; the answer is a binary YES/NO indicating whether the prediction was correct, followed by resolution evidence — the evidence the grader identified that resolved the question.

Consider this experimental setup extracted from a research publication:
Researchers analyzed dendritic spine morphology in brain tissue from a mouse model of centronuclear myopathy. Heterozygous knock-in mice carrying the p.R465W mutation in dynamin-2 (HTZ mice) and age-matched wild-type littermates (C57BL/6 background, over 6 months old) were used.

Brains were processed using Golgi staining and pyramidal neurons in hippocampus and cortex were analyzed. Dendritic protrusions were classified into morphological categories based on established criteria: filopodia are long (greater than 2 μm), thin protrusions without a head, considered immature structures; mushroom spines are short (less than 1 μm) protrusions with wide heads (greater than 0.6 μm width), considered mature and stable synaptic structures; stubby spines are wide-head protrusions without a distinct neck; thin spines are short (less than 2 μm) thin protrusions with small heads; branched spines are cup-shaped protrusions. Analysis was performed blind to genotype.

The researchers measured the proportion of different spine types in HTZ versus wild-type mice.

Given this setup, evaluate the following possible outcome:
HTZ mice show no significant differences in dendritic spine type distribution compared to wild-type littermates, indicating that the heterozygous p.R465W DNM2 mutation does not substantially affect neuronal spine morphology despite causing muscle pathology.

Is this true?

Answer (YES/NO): NO